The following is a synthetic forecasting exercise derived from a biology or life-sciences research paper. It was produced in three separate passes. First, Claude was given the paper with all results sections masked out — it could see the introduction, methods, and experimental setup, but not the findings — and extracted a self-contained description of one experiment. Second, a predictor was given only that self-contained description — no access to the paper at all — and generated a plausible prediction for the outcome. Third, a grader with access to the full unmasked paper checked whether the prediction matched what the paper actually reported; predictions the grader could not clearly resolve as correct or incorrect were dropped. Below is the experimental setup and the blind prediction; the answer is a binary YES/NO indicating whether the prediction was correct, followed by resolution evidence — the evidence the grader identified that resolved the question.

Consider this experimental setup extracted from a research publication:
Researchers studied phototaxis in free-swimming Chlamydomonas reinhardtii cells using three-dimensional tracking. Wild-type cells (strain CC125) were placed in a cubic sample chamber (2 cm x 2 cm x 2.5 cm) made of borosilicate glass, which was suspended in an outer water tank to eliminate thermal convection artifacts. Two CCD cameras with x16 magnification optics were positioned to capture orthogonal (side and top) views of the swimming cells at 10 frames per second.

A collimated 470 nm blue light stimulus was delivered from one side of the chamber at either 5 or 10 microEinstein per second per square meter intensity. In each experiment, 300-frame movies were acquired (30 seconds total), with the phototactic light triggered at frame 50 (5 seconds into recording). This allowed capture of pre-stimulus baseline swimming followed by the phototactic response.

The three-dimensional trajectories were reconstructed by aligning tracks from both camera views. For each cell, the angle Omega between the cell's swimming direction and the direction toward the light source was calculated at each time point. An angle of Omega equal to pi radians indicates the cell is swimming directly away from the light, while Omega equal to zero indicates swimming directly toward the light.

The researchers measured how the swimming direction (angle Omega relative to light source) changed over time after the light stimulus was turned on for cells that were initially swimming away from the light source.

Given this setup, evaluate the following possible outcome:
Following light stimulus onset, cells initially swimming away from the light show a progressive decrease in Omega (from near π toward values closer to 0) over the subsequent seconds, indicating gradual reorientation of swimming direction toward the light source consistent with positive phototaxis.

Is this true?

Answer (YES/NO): YES